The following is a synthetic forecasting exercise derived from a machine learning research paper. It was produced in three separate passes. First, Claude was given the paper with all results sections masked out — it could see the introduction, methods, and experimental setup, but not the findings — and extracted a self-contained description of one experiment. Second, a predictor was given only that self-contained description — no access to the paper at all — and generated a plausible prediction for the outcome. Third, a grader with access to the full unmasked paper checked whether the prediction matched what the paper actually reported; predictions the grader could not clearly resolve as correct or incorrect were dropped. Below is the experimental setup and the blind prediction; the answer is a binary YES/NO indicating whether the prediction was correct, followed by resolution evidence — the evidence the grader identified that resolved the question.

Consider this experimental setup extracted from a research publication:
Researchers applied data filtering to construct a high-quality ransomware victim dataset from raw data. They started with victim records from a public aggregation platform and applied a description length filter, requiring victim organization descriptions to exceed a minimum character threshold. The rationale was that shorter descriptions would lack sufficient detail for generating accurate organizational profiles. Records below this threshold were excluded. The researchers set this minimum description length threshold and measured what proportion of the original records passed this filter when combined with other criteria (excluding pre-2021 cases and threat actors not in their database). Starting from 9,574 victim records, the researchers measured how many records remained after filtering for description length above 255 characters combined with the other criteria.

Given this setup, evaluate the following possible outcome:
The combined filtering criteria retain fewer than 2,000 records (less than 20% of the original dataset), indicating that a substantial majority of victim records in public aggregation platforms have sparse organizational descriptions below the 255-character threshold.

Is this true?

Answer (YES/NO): YES